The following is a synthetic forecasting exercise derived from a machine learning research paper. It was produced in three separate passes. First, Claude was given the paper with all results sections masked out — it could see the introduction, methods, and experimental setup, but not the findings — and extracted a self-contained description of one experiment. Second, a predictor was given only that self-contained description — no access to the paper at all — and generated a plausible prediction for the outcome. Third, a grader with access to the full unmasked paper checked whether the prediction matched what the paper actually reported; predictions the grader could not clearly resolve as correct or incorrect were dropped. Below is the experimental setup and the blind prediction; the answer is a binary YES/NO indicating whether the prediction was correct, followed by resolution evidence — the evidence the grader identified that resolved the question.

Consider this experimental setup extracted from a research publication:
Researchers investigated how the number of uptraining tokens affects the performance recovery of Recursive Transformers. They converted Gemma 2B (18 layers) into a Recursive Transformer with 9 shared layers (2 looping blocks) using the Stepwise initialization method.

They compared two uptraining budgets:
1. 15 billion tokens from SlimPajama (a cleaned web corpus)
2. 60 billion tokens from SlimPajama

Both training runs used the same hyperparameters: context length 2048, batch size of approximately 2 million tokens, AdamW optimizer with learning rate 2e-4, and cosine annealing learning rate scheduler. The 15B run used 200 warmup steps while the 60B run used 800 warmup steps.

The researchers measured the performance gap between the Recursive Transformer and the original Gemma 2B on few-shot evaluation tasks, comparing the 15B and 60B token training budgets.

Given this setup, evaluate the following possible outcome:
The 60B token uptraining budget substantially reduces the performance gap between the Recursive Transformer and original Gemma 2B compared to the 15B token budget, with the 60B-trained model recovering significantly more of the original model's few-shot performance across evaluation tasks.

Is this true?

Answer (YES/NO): NO